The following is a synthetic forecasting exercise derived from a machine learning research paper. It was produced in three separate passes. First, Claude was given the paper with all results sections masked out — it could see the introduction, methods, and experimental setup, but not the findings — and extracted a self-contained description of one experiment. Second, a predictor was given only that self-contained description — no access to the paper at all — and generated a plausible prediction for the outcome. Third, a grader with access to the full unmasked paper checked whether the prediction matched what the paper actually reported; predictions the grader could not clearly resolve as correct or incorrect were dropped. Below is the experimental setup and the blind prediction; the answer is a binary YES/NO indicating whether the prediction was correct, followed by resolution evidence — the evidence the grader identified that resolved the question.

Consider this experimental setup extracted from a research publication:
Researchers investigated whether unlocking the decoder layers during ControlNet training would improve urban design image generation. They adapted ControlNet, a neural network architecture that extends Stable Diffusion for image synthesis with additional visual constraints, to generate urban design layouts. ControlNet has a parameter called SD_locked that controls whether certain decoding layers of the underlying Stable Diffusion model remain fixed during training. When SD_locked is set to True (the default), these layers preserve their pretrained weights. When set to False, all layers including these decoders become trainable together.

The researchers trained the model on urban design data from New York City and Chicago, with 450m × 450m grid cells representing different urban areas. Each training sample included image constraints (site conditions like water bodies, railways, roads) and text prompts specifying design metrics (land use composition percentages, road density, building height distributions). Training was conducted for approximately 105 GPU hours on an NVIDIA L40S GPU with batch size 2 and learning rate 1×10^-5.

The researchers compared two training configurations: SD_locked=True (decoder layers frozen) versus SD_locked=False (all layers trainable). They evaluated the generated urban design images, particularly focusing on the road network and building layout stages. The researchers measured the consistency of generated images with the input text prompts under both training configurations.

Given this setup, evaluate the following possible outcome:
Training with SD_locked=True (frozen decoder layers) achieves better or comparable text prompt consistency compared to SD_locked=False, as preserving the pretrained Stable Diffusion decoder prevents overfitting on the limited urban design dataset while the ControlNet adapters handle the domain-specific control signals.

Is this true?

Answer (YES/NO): NO